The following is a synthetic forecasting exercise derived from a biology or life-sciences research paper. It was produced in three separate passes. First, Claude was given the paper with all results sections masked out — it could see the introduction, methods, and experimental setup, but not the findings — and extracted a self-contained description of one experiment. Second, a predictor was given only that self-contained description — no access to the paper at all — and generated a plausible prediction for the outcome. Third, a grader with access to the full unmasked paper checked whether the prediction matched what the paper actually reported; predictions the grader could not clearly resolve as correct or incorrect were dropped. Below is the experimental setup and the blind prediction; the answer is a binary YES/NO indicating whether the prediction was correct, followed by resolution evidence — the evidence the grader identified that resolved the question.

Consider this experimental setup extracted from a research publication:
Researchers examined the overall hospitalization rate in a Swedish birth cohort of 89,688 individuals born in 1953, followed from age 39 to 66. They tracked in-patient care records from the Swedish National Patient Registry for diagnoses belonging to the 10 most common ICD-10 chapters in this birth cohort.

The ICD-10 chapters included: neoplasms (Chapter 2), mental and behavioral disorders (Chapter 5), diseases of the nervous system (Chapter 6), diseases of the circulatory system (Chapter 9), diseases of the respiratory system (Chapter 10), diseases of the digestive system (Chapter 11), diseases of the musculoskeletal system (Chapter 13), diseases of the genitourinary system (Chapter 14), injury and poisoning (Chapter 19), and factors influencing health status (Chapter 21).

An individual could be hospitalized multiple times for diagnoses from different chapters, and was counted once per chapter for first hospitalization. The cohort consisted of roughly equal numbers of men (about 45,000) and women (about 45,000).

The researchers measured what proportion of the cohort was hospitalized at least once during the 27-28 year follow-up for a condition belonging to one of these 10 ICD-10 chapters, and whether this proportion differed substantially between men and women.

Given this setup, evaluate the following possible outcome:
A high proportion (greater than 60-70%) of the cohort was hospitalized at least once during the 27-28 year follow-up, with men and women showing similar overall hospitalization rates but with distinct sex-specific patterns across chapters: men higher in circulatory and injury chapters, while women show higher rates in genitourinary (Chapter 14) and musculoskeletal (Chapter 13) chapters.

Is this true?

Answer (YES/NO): NO